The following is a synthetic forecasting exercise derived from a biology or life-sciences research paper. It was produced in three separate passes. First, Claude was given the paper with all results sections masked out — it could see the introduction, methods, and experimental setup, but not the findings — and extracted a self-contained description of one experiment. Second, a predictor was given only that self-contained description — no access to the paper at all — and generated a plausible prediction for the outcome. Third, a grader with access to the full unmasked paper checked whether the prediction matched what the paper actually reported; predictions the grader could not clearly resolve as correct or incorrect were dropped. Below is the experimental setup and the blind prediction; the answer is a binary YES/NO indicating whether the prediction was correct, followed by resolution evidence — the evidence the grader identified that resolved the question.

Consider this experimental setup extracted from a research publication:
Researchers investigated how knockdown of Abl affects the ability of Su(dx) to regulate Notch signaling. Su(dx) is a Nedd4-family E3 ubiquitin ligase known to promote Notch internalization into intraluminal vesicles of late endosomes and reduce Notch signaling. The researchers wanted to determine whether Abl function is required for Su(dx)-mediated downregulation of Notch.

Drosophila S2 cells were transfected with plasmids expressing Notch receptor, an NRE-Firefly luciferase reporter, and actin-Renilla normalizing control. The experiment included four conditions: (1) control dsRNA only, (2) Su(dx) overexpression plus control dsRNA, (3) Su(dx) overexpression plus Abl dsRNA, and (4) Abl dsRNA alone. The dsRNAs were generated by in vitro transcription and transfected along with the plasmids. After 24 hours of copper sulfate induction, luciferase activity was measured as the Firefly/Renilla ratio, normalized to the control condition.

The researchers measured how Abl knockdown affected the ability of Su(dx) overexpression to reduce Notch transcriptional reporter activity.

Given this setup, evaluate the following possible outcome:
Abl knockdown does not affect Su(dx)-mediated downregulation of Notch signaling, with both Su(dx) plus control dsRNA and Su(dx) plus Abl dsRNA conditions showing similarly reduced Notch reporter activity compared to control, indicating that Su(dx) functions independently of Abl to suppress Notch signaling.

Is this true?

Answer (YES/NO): NO